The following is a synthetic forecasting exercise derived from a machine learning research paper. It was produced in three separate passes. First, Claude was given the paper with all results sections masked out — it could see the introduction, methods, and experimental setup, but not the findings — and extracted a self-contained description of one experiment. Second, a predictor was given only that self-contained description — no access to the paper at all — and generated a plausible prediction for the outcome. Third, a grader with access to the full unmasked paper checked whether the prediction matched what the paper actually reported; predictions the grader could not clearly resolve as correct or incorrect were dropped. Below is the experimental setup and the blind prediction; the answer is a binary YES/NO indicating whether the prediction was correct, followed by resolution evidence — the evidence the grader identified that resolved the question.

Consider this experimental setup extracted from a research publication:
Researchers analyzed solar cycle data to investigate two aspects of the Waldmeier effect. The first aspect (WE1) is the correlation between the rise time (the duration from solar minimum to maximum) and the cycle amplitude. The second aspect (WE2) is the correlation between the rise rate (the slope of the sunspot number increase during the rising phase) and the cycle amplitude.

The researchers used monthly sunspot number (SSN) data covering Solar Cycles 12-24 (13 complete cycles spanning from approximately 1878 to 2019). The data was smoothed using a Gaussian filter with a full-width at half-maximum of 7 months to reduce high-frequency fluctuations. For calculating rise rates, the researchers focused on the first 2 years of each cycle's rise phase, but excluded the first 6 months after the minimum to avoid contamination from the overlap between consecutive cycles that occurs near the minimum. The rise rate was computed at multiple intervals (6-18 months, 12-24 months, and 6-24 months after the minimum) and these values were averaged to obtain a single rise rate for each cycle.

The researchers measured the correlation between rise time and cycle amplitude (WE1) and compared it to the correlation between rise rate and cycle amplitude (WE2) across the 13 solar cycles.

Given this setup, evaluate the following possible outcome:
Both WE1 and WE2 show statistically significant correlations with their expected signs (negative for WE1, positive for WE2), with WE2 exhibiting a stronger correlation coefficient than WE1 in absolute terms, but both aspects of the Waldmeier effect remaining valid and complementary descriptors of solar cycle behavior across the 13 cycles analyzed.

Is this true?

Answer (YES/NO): NO